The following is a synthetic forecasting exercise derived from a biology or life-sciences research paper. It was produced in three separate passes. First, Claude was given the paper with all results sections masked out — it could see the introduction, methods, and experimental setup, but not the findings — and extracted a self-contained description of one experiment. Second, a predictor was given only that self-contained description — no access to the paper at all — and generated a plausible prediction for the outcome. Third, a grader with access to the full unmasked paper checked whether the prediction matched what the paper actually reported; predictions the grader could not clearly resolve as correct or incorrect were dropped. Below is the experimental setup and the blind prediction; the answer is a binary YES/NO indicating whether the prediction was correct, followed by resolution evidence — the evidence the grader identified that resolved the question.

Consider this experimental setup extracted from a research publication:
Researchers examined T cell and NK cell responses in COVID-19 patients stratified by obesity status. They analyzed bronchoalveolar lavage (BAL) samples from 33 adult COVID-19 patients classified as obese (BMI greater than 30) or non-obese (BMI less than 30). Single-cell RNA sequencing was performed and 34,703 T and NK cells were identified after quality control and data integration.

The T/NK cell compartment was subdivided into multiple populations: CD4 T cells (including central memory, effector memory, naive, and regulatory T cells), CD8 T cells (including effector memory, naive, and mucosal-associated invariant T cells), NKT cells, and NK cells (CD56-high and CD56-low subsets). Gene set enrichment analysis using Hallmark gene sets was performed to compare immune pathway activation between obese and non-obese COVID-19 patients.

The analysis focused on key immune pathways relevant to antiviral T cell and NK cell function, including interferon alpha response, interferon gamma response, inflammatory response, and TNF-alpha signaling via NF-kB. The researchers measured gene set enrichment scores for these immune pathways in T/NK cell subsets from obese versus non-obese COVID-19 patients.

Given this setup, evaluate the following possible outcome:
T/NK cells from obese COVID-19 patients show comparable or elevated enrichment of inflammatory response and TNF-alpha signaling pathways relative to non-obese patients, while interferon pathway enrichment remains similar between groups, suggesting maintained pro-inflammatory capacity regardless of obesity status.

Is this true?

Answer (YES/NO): NO